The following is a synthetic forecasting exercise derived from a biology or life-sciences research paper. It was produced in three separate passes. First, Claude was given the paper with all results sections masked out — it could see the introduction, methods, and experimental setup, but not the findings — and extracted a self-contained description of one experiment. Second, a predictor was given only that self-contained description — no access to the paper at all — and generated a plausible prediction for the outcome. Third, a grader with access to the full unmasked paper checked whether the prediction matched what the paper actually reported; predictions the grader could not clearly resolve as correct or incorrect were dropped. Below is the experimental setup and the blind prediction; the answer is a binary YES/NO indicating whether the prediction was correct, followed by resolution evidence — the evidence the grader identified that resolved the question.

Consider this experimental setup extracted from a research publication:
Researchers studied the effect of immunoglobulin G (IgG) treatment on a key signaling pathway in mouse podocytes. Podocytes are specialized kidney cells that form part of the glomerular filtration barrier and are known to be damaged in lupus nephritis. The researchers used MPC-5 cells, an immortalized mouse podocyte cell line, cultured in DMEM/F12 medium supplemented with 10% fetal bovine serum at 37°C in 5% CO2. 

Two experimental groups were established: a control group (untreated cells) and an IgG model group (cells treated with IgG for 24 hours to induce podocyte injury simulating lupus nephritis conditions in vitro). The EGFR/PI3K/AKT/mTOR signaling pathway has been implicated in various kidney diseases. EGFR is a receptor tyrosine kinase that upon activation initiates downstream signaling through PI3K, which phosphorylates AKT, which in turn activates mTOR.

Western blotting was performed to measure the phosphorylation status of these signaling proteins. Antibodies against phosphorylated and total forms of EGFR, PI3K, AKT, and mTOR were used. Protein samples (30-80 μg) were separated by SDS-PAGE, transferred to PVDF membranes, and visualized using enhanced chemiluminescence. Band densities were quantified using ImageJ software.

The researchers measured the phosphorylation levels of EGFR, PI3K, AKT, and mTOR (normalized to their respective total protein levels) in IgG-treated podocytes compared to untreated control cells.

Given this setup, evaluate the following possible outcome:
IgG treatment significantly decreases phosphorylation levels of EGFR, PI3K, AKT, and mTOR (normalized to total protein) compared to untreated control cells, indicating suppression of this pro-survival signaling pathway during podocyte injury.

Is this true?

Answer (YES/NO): NO